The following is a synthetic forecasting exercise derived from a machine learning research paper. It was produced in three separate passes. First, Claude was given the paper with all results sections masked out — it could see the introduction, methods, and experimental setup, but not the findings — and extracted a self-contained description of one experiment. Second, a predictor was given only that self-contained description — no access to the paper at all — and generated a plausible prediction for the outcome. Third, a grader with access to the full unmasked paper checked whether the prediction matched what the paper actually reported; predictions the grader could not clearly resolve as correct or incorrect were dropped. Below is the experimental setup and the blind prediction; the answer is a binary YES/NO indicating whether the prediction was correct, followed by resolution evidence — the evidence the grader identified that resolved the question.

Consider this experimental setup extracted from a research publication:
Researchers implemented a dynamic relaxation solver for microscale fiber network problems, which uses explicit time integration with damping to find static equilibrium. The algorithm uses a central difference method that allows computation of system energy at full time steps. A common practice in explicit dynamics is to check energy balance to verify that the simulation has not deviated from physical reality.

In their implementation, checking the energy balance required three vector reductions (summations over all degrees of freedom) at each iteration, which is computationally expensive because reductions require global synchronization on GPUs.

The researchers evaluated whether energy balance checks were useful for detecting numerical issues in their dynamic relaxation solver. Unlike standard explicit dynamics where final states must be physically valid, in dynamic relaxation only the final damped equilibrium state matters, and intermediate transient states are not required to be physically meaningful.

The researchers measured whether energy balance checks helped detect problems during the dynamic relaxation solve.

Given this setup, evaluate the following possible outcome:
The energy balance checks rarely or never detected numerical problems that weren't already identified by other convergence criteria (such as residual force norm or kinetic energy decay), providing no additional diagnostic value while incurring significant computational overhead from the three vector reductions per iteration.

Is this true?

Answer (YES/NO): NO